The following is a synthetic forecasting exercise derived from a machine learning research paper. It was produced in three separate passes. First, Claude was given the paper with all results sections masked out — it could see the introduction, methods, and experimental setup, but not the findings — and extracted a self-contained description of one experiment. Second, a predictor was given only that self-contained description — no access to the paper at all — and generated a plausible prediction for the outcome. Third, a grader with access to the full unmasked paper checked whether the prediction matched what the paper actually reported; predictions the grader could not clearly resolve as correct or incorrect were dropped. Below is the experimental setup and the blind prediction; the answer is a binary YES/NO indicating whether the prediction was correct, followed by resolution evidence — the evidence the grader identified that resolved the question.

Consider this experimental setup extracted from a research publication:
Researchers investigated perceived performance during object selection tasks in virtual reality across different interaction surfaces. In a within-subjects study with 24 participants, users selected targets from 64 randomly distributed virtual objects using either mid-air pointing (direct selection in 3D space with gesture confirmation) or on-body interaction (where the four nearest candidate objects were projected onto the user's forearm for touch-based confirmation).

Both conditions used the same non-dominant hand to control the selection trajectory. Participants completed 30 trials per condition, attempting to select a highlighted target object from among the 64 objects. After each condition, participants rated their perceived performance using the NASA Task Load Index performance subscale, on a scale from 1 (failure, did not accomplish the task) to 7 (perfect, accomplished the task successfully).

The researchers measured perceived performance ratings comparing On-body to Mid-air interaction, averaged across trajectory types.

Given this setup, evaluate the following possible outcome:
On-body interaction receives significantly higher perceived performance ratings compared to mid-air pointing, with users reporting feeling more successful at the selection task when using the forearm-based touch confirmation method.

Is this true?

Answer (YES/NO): YES